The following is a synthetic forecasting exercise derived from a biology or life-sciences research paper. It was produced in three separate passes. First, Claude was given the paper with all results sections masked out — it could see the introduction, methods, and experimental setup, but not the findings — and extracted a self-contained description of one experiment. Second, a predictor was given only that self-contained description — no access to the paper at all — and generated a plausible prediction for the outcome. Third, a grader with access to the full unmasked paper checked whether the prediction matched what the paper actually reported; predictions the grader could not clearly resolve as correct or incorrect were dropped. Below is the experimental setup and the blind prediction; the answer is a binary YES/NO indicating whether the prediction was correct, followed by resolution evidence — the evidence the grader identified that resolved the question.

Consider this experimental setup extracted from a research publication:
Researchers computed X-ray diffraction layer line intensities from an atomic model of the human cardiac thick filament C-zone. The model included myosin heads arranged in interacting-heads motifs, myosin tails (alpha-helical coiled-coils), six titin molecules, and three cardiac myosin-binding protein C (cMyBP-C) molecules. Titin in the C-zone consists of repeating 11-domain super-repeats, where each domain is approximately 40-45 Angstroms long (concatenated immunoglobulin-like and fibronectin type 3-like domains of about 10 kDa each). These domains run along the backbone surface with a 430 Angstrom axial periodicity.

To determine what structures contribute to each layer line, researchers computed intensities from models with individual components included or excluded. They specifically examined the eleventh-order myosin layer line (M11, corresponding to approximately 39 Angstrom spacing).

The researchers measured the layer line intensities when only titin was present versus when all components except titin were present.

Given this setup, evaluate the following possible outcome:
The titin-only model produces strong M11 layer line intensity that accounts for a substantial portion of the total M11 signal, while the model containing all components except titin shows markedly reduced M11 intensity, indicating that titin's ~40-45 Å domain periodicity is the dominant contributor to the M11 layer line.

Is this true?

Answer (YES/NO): YES